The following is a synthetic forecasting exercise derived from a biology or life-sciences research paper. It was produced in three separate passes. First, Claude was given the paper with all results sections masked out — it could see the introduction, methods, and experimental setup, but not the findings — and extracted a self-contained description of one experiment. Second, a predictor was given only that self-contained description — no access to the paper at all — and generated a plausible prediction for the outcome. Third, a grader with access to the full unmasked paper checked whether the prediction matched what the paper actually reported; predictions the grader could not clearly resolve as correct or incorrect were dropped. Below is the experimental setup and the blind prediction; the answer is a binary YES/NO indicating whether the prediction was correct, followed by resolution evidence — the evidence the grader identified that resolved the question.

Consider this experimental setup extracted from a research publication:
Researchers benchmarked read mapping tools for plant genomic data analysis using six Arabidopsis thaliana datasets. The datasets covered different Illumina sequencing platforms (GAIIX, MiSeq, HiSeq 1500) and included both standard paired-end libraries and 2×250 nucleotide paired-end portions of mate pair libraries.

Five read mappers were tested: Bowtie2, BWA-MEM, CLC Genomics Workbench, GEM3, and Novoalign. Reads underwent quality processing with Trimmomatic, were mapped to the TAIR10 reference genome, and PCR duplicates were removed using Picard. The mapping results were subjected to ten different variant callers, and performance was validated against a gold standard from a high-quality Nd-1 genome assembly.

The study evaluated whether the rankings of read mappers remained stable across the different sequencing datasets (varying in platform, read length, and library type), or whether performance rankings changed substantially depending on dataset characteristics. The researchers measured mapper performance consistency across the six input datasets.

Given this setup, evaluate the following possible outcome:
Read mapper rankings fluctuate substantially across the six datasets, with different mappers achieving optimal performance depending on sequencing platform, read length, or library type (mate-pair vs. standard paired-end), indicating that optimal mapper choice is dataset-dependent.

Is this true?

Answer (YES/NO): NO